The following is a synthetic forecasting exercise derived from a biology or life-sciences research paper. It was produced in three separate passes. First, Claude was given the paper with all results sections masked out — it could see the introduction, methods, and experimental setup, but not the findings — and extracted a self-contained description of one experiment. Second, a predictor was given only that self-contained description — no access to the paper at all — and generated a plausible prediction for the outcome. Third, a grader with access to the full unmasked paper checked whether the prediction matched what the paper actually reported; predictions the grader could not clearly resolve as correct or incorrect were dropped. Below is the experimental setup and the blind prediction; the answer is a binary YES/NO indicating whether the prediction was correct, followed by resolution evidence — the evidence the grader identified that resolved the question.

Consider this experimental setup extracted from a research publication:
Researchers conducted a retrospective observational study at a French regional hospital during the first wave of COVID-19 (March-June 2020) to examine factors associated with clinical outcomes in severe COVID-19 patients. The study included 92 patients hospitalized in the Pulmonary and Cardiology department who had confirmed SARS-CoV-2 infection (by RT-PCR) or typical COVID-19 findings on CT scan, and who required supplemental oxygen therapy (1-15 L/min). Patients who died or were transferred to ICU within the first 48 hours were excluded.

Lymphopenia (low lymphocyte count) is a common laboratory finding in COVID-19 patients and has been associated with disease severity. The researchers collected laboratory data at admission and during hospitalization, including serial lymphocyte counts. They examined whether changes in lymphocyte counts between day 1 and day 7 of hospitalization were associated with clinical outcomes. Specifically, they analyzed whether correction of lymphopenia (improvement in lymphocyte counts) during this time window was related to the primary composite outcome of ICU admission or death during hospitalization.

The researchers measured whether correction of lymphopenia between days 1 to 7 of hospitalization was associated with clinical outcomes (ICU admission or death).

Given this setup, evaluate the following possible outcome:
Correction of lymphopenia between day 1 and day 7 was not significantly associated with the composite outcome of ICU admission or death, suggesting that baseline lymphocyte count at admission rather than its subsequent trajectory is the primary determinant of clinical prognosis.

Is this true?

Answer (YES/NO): NO